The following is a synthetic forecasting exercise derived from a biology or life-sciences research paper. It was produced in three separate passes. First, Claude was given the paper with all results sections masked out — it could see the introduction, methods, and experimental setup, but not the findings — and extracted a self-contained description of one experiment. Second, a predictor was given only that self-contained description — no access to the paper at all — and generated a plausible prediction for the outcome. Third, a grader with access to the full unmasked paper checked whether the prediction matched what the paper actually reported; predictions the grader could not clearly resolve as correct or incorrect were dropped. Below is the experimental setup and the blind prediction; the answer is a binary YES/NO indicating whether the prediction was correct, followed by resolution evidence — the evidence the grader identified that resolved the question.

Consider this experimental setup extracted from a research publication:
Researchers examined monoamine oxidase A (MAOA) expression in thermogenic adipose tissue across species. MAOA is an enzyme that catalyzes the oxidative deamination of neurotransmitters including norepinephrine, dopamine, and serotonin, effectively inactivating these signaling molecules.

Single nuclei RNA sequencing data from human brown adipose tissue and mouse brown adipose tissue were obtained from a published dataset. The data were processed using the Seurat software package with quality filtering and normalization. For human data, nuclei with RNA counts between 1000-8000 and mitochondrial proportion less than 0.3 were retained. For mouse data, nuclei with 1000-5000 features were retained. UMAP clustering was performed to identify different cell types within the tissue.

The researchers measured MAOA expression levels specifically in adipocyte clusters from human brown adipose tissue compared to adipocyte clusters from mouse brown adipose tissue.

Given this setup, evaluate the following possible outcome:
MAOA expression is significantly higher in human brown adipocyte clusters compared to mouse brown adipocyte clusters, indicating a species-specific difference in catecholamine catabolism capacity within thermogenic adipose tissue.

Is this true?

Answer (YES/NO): NO